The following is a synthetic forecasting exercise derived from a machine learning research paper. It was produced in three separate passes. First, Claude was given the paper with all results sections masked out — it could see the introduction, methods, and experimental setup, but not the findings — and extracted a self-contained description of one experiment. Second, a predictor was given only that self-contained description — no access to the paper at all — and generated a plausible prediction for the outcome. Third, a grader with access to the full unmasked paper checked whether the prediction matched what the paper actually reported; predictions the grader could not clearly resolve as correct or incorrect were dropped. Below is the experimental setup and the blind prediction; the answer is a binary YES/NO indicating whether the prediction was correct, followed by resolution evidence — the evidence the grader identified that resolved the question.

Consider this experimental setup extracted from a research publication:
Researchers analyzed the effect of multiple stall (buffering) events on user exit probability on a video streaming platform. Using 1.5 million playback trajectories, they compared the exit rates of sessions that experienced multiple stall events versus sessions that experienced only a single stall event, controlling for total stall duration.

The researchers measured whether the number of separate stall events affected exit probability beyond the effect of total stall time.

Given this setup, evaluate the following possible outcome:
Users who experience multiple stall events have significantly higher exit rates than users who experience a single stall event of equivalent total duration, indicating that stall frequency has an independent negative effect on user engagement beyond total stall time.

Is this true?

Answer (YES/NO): YES